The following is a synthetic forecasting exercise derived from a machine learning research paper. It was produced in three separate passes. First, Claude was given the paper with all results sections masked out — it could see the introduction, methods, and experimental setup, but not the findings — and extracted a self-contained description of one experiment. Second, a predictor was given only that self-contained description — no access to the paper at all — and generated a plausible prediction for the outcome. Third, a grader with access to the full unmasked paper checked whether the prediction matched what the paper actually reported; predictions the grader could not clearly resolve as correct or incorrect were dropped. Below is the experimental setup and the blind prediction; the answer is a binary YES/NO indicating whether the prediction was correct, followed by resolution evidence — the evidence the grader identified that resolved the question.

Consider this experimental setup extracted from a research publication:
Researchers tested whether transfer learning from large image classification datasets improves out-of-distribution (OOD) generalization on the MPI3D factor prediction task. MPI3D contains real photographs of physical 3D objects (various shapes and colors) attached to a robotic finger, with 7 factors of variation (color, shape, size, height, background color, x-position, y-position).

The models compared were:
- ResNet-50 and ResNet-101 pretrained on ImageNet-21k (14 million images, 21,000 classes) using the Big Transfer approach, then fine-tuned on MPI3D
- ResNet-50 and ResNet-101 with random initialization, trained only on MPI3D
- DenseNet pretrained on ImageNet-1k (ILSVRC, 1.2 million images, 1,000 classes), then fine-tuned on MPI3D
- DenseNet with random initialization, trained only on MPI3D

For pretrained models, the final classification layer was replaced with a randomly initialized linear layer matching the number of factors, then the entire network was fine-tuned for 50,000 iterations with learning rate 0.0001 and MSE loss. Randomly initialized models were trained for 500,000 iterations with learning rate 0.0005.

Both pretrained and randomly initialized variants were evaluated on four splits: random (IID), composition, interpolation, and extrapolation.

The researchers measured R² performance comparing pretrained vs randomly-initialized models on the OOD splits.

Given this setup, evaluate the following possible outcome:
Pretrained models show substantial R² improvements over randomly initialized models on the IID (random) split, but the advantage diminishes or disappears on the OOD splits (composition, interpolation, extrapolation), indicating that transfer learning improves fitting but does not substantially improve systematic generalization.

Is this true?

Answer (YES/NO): NO